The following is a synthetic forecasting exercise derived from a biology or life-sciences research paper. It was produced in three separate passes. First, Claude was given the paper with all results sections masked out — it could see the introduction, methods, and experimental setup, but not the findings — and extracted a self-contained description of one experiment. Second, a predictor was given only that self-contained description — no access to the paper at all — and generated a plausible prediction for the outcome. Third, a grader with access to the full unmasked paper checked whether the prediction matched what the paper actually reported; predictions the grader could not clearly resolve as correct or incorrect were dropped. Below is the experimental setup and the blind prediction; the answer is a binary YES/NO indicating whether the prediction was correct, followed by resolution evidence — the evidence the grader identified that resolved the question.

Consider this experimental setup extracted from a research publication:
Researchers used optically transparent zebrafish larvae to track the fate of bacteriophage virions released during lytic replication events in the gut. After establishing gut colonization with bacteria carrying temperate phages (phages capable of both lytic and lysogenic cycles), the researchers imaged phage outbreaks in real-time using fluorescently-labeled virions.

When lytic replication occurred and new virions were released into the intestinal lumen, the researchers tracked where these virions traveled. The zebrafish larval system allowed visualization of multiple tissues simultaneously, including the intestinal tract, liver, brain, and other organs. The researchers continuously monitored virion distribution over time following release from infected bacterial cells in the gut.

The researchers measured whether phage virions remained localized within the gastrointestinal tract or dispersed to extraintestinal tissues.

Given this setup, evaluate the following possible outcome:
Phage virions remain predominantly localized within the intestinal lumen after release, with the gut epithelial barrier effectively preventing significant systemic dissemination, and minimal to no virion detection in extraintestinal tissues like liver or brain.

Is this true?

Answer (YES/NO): NO